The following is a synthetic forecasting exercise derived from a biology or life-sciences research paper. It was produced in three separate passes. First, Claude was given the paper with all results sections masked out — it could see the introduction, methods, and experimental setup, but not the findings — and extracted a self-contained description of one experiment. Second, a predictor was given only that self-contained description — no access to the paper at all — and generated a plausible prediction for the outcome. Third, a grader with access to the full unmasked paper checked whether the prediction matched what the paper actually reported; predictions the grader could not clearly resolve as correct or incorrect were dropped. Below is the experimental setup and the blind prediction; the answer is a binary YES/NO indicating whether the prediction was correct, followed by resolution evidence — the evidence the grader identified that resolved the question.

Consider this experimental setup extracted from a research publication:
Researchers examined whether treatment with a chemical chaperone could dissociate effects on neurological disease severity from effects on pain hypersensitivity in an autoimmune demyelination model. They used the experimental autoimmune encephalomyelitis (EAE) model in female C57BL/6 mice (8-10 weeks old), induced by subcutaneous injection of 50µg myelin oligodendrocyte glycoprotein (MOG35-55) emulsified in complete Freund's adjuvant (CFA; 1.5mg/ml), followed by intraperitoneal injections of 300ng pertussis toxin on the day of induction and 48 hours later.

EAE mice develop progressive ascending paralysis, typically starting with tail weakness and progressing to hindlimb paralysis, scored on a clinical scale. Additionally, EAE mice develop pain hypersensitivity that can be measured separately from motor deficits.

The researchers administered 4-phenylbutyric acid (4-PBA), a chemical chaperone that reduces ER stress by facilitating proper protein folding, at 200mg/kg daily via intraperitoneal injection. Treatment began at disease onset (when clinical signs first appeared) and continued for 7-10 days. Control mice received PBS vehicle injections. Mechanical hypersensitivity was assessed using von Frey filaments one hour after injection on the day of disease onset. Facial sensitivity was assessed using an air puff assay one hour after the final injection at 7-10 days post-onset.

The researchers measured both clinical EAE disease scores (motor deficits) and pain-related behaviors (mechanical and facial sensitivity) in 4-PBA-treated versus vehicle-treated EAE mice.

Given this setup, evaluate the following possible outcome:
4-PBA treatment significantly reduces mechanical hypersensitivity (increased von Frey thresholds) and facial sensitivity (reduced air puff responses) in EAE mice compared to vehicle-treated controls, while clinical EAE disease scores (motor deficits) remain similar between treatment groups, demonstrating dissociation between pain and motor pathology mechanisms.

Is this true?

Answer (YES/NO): YES